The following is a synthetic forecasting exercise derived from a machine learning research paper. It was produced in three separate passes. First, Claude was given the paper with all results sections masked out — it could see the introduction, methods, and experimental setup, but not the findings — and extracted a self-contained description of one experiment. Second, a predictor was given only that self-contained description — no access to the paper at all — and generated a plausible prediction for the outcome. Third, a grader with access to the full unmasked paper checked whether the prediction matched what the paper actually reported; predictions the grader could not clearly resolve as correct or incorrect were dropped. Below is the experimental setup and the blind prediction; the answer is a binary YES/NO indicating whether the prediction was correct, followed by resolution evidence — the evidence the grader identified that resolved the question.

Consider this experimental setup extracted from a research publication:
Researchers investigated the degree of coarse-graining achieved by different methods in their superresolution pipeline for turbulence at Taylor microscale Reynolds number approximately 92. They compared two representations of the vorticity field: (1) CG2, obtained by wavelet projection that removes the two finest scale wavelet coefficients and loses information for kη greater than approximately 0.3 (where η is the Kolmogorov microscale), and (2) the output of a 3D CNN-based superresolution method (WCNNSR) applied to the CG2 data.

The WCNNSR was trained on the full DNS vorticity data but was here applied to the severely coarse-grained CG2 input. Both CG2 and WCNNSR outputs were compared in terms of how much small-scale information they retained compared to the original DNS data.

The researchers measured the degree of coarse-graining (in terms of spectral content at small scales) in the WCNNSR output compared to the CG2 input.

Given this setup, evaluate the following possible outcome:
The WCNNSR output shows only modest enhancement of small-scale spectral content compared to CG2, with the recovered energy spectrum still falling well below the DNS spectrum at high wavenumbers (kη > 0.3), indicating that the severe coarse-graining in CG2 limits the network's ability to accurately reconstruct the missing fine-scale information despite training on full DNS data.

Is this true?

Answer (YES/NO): NO